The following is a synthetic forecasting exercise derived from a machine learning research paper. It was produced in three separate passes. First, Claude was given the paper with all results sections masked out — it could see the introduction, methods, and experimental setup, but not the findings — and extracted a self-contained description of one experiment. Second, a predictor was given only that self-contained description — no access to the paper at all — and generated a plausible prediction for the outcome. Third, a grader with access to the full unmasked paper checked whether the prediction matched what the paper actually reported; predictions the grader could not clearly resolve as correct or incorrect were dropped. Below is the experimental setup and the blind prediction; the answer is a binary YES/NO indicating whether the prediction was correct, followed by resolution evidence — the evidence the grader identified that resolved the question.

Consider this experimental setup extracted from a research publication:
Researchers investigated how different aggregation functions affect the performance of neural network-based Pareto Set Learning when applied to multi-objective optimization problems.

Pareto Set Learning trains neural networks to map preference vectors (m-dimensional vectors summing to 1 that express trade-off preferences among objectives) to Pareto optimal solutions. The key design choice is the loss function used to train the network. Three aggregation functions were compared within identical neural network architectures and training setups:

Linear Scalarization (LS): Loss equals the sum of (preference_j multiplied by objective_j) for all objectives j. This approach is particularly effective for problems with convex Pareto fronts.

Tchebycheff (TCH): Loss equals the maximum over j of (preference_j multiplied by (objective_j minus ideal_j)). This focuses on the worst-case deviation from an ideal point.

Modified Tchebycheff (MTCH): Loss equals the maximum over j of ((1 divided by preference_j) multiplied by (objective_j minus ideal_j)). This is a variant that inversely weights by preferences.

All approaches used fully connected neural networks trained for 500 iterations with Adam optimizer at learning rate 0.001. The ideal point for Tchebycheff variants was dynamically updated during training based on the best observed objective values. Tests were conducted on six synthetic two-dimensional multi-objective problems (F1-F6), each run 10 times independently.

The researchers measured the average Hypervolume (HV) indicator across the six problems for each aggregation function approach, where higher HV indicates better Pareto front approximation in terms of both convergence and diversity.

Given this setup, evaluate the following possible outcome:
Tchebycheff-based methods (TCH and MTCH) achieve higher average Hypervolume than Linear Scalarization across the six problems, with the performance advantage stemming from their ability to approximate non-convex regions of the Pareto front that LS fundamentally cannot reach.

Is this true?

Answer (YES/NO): YES